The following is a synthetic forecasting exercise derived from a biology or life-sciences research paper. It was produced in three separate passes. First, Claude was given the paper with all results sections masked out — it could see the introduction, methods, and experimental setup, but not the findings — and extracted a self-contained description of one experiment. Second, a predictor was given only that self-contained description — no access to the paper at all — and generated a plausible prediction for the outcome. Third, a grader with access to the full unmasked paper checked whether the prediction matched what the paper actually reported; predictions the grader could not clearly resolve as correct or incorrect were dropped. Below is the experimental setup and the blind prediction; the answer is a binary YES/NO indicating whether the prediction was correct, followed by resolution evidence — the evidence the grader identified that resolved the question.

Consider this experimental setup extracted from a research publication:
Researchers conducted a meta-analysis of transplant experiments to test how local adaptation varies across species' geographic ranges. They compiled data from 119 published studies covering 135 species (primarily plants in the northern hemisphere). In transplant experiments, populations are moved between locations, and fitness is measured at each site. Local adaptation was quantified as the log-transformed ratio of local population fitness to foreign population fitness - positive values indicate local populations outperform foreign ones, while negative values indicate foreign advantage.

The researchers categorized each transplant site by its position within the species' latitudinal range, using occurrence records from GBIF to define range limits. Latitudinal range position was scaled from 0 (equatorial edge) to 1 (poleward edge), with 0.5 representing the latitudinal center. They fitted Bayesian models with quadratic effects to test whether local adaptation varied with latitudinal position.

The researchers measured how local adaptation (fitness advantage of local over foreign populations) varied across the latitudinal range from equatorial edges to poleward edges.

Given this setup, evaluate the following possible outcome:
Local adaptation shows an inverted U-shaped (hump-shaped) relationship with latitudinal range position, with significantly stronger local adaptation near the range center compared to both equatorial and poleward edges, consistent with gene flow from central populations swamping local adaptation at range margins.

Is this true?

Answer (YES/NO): NO